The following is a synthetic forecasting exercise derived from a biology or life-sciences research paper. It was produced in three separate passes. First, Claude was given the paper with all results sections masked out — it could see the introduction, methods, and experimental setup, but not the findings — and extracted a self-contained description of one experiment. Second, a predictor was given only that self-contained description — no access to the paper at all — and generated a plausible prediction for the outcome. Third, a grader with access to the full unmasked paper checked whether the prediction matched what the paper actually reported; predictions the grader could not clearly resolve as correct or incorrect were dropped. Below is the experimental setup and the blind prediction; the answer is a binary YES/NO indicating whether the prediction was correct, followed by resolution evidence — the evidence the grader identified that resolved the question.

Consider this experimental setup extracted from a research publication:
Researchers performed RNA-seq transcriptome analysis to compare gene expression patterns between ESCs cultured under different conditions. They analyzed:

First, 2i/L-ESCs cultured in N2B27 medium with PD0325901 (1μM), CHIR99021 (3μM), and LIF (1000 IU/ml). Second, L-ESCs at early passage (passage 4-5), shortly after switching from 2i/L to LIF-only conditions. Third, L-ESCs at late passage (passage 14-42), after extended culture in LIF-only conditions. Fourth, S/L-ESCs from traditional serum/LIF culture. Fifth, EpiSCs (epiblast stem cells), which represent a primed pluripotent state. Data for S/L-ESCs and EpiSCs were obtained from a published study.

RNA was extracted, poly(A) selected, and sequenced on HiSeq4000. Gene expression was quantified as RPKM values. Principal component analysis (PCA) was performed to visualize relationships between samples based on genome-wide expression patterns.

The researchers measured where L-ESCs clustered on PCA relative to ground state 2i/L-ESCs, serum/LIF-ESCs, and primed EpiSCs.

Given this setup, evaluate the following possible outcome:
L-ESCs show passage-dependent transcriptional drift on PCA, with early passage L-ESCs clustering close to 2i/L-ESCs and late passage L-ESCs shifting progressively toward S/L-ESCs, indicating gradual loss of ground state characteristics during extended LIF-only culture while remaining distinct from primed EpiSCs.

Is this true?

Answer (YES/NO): NO